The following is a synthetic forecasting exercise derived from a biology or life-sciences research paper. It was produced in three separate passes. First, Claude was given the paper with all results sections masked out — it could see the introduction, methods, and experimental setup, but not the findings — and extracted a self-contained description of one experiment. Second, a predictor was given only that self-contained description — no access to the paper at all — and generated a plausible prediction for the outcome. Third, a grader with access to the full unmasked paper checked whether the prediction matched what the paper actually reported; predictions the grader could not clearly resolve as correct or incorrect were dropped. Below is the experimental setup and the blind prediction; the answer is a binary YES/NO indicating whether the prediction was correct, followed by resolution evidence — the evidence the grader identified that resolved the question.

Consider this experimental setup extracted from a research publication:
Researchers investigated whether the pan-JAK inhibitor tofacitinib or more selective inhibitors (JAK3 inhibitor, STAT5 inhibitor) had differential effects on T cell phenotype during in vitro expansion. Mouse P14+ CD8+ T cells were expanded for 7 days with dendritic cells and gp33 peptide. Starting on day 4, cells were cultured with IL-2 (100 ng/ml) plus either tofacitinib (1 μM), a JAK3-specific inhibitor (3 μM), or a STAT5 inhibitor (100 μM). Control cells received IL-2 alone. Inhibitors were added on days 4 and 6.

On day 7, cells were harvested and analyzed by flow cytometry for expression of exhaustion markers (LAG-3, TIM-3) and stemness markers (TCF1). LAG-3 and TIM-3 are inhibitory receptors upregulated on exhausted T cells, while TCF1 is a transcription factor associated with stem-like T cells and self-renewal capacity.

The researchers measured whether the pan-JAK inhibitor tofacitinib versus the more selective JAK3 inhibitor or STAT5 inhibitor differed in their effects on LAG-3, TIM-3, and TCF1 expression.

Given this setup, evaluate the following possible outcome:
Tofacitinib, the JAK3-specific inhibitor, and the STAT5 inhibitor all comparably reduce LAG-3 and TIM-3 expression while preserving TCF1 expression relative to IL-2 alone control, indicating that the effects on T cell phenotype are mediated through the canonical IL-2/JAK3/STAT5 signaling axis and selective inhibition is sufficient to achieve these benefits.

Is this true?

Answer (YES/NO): NO